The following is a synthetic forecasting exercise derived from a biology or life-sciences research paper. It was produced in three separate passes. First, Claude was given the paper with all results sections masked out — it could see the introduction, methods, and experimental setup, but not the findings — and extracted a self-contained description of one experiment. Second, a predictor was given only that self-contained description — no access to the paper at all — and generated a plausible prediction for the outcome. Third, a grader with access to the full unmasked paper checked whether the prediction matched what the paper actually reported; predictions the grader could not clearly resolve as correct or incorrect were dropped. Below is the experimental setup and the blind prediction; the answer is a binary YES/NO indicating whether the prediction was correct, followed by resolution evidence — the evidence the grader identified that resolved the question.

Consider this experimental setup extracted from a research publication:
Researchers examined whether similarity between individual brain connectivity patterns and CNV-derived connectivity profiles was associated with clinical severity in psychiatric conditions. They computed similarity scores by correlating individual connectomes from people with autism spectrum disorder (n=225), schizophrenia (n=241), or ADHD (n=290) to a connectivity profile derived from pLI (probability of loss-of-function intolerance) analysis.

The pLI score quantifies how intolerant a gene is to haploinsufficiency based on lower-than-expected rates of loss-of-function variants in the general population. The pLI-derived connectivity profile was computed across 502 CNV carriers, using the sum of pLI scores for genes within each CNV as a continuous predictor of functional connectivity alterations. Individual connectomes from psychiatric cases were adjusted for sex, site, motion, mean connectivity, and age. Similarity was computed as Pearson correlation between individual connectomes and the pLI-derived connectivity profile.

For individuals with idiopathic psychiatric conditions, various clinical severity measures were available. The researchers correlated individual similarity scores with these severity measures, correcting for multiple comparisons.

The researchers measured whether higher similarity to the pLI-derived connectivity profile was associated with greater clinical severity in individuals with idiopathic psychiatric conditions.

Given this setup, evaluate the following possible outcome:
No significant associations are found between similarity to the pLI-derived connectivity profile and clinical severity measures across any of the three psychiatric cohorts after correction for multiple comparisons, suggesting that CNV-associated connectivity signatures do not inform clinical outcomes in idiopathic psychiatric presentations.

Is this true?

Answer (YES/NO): NO